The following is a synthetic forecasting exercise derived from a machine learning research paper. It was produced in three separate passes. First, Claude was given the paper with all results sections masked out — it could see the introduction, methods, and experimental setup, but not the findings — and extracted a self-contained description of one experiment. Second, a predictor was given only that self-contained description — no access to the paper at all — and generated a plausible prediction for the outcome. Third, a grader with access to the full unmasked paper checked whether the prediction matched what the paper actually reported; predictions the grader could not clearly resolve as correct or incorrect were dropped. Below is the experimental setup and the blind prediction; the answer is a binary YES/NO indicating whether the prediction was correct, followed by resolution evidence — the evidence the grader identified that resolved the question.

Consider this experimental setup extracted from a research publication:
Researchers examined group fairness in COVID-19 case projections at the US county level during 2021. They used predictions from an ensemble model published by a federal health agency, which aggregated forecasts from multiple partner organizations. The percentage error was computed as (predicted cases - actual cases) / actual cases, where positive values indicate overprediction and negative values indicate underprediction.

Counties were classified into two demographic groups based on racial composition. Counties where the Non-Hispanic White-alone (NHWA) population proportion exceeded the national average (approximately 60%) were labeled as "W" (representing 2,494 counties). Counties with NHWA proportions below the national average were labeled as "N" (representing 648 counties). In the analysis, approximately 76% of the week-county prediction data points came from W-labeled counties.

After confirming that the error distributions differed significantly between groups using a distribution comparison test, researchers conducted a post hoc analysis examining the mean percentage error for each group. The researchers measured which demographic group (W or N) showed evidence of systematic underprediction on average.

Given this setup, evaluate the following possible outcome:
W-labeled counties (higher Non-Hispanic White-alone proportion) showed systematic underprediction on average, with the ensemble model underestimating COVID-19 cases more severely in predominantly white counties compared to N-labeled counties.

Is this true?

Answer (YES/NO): YES